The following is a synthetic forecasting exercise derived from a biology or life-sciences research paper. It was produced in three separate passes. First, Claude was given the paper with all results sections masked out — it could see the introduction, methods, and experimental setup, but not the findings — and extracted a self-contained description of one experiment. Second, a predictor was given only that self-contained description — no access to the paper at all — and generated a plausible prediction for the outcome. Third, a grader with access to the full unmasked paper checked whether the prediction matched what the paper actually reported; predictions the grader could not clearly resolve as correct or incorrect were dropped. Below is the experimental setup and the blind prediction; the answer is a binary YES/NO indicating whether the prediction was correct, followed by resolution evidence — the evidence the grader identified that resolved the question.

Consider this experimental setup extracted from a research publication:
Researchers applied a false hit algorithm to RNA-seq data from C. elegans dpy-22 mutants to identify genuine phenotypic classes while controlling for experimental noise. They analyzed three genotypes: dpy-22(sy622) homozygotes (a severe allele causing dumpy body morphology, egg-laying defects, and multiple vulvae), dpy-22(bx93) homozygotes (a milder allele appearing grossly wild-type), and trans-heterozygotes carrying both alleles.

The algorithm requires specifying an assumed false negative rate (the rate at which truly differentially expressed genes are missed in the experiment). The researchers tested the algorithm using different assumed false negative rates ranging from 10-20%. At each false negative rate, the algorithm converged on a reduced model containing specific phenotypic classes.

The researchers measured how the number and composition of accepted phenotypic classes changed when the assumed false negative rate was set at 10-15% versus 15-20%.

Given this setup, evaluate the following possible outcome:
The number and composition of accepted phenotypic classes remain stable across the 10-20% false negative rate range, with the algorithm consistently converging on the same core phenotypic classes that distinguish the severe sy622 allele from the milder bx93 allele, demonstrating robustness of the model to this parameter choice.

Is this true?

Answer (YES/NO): NO